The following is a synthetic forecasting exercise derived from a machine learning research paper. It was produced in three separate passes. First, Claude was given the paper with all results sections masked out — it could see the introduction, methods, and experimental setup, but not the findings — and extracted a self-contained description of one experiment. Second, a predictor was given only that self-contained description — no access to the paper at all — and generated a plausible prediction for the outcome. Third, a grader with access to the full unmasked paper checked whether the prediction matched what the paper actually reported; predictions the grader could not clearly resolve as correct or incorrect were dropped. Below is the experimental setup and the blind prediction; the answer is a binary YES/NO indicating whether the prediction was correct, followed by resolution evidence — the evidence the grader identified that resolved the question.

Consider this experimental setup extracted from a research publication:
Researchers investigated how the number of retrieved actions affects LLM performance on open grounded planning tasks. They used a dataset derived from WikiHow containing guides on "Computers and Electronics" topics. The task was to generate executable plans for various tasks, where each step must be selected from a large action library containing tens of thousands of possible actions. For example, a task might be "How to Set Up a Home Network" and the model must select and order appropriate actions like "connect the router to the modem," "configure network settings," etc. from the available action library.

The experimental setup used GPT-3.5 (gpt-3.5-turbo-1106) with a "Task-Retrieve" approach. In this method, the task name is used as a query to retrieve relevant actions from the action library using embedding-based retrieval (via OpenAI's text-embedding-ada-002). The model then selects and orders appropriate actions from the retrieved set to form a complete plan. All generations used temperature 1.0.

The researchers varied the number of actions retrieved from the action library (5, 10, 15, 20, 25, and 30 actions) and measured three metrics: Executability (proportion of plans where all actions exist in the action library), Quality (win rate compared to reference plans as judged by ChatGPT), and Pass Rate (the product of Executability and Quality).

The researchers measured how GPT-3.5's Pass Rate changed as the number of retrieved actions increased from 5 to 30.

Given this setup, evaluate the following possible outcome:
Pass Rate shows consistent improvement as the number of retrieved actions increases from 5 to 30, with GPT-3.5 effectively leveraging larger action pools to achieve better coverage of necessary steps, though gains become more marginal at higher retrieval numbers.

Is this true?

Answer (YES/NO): NO